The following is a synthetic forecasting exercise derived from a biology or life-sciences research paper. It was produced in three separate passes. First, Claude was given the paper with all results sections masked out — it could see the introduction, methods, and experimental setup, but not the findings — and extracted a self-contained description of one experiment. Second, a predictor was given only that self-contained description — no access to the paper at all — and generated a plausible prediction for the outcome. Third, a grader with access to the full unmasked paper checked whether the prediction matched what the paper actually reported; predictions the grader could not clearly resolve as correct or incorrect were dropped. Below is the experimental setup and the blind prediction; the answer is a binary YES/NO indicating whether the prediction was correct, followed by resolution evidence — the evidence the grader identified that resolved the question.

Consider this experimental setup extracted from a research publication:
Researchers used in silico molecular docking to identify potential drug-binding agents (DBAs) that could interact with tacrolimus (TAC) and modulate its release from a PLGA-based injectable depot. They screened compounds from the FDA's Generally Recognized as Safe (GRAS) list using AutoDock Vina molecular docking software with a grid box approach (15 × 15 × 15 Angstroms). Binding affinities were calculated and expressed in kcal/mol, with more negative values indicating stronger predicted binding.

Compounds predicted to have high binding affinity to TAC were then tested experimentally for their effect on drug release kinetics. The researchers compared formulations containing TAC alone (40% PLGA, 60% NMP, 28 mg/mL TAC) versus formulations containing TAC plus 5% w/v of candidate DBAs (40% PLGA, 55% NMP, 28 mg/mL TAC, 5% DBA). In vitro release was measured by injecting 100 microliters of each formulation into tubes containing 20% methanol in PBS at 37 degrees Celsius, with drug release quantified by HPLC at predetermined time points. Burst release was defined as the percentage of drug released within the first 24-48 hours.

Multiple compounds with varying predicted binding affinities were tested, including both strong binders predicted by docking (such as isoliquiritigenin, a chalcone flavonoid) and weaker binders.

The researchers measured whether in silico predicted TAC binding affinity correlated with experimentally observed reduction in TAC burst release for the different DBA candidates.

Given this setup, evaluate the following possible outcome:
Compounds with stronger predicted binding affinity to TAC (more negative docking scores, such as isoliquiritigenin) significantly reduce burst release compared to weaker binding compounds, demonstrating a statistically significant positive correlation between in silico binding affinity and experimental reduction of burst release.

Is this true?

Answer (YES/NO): NO